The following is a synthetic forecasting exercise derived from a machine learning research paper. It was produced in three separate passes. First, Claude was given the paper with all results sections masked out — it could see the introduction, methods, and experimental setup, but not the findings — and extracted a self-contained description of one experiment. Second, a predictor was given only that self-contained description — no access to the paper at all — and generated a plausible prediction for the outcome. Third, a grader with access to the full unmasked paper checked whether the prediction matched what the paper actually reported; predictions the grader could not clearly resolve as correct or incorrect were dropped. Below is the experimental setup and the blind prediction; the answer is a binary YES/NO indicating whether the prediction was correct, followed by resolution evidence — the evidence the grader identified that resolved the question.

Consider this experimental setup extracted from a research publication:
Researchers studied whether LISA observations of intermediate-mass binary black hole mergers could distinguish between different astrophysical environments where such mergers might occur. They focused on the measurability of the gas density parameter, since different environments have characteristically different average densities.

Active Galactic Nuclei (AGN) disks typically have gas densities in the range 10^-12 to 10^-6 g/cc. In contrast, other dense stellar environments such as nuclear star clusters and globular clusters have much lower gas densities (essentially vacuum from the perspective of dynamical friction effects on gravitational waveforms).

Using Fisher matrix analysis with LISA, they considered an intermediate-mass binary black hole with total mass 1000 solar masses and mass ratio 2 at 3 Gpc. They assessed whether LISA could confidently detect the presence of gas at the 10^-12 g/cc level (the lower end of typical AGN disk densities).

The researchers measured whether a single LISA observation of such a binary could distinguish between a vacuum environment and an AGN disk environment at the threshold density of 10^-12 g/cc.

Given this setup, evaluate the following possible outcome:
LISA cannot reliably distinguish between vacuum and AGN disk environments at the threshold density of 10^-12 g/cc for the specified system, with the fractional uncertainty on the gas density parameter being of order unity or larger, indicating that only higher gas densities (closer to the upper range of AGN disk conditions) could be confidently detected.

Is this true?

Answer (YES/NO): NO